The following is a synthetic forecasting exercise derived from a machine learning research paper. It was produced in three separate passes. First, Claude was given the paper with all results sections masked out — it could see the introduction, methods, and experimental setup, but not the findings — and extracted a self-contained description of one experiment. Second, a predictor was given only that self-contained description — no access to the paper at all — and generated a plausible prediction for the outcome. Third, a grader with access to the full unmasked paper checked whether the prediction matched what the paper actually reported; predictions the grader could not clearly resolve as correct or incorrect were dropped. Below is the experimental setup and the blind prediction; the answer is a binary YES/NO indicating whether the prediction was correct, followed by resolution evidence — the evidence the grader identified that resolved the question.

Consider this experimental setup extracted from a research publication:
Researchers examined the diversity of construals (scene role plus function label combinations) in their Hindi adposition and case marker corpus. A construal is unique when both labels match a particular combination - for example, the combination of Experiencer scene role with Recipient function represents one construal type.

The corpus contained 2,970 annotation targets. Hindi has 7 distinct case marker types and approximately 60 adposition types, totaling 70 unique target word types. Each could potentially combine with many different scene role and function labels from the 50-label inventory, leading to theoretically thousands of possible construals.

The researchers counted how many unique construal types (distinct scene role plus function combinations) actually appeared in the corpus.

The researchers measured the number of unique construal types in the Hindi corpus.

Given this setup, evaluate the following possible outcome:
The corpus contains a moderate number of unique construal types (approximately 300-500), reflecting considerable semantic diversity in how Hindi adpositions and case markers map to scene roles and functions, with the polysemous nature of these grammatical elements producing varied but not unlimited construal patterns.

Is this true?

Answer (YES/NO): NO